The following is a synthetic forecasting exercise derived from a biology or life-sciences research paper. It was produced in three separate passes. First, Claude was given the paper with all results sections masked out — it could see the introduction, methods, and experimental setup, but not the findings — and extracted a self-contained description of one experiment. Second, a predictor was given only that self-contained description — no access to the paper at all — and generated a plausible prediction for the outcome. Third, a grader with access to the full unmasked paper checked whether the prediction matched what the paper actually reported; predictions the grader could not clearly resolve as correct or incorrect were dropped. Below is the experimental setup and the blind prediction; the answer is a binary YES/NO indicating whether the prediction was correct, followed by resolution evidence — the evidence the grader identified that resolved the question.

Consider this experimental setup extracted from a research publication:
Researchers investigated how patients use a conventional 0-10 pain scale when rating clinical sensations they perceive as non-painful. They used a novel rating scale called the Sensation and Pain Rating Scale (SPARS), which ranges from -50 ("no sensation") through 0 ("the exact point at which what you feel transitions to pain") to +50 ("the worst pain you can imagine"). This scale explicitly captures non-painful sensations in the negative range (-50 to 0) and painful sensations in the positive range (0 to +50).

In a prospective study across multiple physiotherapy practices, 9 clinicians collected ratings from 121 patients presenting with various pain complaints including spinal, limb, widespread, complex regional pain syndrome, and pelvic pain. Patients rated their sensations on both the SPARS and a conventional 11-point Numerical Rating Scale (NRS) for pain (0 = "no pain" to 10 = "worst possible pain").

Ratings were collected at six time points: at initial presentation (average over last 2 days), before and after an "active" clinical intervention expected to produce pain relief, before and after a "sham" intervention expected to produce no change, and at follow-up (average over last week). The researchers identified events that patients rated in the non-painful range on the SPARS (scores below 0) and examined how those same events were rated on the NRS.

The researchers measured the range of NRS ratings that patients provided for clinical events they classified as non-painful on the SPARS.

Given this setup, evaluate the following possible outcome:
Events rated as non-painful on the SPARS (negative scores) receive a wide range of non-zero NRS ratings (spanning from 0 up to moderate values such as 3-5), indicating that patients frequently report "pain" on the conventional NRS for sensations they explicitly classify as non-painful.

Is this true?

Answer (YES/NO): NO